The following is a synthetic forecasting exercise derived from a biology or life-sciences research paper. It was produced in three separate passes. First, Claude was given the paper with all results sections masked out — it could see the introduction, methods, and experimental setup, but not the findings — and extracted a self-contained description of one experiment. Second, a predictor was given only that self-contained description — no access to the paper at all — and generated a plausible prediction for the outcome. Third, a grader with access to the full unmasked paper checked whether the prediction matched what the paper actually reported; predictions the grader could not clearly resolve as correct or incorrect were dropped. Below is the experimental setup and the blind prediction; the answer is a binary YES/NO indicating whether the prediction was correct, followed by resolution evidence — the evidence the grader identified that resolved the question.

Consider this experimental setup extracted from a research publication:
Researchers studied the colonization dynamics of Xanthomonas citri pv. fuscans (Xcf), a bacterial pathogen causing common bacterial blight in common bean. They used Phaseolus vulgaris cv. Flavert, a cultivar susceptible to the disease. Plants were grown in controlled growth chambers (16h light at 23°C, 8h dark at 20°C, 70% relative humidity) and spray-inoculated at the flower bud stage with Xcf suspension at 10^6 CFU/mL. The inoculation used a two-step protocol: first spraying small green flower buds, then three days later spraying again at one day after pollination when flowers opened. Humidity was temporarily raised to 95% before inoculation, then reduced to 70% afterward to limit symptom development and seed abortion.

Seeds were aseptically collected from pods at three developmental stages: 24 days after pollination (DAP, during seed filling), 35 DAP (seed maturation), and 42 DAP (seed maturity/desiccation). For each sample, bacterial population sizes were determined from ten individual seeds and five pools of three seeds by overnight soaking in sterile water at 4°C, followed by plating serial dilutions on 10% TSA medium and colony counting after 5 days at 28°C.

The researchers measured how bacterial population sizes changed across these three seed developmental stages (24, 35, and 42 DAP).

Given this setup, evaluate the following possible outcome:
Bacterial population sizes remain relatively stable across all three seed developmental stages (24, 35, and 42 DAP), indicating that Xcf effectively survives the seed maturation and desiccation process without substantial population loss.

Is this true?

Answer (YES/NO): NO